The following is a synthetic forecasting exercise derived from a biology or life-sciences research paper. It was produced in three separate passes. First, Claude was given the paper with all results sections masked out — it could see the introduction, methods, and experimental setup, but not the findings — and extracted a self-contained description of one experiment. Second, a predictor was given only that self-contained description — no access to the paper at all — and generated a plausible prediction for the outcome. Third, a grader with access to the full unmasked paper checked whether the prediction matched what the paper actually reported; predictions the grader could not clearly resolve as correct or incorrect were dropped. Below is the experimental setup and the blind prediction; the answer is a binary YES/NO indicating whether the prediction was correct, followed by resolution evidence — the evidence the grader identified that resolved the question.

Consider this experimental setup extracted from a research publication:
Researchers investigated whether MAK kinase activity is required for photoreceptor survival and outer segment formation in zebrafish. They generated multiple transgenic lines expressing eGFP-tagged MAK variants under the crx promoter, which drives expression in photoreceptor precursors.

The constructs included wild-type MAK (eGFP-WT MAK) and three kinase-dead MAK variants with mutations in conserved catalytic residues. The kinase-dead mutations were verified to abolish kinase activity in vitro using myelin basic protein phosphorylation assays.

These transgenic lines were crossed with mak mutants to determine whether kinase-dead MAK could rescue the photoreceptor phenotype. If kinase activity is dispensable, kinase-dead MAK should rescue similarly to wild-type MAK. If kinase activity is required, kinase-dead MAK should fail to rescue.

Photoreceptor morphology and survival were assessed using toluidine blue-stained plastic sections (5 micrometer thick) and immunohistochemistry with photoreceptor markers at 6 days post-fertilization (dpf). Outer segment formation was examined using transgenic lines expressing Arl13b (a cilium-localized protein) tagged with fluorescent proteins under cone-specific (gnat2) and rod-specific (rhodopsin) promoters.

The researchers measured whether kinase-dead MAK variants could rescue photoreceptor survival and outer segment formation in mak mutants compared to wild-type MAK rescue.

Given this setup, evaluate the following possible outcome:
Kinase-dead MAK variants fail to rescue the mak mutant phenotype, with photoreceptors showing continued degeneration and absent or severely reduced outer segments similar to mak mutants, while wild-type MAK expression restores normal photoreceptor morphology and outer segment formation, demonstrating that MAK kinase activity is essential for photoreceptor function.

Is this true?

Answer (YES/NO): YES